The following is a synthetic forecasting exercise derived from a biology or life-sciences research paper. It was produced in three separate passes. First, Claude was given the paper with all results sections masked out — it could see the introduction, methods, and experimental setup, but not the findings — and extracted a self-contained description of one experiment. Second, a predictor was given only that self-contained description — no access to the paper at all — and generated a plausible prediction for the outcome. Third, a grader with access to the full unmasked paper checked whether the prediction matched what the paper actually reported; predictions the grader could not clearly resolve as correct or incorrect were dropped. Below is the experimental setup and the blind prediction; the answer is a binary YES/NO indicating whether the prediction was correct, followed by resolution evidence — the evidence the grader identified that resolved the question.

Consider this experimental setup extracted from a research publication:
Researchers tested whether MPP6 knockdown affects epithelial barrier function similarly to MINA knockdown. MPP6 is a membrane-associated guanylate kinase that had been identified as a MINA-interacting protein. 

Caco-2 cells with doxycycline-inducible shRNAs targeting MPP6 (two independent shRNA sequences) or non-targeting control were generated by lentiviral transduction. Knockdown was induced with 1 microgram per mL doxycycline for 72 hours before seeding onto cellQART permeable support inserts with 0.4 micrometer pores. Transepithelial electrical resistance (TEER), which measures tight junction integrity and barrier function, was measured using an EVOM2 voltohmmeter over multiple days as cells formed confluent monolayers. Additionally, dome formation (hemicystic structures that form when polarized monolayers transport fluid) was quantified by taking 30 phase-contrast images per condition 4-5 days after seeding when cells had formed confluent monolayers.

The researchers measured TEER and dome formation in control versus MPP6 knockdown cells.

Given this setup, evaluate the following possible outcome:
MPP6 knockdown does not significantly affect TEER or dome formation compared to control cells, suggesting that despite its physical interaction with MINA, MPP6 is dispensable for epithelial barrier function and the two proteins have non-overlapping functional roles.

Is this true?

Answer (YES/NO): NO